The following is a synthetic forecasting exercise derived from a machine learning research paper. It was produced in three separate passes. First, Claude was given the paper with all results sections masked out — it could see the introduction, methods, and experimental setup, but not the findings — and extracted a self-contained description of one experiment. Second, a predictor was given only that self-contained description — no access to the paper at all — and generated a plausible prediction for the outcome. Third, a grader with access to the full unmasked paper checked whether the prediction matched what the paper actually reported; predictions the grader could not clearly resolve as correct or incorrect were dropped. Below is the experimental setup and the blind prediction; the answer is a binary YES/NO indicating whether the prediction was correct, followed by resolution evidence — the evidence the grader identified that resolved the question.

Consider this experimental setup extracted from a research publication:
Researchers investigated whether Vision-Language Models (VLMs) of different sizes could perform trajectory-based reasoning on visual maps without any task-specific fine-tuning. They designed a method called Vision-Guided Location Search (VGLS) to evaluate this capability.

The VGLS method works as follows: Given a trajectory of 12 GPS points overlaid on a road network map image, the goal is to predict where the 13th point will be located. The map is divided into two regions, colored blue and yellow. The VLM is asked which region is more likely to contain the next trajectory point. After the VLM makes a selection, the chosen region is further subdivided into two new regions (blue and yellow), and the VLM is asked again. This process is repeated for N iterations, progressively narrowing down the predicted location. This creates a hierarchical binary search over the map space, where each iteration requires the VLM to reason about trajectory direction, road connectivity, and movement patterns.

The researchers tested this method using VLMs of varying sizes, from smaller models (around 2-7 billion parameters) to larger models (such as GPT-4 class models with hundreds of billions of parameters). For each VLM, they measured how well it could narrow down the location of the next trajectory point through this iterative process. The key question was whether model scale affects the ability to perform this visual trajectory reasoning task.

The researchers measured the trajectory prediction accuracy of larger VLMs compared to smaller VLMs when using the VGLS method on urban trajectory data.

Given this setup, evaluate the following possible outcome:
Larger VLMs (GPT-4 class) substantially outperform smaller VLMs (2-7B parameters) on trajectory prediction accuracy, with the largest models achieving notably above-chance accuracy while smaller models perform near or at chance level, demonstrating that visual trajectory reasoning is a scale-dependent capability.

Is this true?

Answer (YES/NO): YES